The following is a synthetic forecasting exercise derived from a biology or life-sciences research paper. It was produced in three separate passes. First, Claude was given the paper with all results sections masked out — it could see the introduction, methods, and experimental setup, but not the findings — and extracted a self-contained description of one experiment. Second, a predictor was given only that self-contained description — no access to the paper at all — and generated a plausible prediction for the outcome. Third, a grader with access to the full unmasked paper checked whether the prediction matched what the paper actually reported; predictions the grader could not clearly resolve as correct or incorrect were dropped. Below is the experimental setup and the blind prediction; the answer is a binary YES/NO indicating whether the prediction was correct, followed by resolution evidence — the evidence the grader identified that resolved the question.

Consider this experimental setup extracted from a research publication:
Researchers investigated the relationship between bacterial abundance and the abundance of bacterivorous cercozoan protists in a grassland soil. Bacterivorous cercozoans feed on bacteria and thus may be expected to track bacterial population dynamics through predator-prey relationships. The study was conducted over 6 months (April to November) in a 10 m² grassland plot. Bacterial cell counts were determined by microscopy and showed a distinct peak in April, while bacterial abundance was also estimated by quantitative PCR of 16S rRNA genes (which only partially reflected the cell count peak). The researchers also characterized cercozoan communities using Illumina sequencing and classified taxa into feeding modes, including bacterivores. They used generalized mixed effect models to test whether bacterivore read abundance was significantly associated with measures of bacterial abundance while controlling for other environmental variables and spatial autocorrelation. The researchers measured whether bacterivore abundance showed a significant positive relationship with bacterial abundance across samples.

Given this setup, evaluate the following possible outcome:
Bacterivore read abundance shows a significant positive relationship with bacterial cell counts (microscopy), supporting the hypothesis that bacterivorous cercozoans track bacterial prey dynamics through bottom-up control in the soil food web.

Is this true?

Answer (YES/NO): YES